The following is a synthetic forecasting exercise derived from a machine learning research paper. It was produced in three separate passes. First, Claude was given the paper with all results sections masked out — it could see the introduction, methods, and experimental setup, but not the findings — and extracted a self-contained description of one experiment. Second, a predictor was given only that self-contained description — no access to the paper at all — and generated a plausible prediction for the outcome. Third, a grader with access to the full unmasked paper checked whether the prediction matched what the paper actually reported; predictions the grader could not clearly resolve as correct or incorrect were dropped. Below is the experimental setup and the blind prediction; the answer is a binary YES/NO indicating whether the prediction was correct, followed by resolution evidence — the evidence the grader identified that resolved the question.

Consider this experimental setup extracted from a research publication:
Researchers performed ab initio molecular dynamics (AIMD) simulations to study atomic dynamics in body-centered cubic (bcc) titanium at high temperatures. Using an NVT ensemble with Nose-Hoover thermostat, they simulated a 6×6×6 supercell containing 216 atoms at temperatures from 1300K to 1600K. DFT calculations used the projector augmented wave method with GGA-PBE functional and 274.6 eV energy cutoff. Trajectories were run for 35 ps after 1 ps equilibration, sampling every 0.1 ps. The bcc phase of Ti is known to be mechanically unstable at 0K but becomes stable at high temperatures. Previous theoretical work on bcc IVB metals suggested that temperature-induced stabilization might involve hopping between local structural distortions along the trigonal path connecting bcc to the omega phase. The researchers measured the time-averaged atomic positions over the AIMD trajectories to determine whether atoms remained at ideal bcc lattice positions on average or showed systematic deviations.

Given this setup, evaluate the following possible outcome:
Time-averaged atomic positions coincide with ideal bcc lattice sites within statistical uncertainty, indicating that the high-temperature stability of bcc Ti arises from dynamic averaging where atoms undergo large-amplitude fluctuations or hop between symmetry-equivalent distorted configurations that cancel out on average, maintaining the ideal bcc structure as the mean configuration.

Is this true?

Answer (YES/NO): YES